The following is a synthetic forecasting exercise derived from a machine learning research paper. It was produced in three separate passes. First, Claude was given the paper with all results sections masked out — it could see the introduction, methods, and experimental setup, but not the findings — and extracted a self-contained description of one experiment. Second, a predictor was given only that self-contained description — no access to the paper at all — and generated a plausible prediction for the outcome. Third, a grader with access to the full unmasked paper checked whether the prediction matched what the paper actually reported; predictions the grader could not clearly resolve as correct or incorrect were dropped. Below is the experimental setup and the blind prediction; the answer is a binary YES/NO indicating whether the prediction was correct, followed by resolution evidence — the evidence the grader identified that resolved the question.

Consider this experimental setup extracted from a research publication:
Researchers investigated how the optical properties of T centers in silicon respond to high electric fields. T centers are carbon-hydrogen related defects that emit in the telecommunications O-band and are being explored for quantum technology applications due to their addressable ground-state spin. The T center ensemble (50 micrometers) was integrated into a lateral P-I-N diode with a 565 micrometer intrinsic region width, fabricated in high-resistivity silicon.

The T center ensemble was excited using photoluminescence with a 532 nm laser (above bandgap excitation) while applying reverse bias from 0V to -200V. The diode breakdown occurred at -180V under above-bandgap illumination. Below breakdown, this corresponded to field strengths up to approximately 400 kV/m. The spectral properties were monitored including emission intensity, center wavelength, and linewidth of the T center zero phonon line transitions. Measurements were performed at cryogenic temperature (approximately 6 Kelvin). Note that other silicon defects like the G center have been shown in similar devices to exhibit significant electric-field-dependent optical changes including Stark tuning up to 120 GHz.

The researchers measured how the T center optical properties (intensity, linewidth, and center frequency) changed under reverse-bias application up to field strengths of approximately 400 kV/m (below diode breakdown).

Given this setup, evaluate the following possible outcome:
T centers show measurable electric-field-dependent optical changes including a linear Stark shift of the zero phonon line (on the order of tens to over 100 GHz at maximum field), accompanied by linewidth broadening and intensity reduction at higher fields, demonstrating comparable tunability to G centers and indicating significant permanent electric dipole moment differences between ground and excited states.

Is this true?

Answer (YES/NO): NO